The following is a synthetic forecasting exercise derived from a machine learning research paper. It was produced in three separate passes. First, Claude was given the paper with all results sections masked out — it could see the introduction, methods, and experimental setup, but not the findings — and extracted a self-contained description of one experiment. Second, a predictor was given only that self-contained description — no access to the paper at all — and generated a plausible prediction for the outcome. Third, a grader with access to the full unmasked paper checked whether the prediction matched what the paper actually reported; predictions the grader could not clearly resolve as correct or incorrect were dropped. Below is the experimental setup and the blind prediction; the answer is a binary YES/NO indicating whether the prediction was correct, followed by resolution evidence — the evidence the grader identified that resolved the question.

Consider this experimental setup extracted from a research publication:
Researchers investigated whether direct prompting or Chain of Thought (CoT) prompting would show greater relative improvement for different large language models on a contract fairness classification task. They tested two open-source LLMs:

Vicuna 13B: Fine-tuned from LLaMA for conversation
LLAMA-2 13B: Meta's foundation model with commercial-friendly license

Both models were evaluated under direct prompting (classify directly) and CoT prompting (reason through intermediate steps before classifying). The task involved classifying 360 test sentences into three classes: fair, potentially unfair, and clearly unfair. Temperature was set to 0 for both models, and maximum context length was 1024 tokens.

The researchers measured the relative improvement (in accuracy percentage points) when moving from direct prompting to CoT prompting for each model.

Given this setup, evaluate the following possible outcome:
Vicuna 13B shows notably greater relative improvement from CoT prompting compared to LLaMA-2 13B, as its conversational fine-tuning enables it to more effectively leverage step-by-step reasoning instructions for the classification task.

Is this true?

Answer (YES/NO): NO